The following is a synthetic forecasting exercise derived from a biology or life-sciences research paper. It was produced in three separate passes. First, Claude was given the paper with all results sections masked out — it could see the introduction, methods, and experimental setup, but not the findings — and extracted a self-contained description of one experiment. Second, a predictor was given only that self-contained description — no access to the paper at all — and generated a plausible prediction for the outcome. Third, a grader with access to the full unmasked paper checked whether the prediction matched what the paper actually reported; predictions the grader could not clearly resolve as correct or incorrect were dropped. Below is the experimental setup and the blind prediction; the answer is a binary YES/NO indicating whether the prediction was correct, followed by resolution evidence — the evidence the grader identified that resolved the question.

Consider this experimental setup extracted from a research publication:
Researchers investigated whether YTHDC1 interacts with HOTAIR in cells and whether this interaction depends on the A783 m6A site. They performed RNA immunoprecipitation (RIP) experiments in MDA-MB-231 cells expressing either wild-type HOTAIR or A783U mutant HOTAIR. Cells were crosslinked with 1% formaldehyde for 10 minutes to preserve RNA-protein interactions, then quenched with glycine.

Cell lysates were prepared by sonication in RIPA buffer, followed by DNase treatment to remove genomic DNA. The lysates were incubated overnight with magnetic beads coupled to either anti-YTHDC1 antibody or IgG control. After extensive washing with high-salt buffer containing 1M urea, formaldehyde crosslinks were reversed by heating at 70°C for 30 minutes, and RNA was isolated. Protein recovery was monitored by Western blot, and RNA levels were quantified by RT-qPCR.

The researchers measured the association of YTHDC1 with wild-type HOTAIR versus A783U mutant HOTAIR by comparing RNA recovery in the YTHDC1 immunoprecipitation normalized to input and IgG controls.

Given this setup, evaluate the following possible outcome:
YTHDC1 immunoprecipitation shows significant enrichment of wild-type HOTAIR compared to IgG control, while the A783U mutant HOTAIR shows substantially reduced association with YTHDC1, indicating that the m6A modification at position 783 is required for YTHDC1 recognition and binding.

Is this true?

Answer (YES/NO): NO